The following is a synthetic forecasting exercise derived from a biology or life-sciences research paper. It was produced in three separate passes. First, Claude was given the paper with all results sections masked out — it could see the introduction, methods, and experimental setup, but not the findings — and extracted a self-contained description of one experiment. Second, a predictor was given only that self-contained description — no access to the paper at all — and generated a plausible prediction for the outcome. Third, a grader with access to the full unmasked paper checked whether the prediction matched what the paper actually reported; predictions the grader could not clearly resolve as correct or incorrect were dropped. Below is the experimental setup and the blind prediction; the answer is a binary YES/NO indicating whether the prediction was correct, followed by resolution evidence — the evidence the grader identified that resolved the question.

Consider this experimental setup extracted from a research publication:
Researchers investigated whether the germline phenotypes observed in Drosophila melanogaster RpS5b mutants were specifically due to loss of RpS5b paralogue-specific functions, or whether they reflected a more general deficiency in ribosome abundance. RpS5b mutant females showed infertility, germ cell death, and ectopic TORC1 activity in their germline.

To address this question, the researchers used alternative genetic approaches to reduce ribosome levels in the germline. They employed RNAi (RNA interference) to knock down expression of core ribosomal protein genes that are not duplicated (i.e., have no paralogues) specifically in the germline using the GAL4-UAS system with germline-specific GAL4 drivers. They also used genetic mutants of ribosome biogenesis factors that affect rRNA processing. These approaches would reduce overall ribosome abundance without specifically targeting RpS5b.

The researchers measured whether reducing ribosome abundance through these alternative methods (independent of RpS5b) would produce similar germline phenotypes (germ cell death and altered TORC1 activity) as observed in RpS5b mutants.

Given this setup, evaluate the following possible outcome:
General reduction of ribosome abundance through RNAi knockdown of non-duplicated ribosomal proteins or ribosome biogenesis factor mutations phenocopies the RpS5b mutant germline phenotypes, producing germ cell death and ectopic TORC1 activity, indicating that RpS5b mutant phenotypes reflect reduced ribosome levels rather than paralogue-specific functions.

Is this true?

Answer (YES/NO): YES